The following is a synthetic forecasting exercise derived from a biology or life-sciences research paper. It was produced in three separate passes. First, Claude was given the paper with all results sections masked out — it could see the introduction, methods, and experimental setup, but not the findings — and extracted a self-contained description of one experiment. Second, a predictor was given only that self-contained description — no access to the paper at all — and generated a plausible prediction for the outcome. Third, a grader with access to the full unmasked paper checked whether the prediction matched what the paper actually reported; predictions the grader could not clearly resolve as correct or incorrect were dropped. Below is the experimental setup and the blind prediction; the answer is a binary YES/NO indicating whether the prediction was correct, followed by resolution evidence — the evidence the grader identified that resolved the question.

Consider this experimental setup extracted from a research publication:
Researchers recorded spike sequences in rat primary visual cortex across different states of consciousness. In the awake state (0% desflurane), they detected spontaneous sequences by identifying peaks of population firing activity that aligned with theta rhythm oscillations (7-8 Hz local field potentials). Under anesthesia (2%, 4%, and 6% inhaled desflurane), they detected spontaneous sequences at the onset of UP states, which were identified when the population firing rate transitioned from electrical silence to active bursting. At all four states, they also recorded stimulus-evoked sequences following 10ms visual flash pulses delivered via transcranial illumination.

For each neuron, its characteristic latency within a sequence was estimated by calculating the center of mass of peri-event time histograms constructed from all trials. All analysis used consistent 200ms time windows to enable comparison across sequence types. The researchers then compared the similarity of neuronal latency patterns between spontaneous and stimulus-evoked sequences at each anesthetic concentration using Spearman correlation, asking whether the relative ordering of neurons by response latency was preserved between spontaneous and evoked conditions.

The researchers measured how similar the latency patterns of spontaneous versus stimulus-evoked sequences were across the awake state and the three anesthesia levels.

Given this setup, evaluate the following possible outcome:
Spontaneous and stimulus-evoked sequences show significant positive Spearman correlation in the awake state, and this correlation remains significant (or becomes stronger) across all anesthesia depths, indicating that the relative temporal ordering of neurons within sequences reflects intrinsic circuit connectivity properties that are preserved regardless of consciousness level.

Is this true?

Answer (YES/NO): NO